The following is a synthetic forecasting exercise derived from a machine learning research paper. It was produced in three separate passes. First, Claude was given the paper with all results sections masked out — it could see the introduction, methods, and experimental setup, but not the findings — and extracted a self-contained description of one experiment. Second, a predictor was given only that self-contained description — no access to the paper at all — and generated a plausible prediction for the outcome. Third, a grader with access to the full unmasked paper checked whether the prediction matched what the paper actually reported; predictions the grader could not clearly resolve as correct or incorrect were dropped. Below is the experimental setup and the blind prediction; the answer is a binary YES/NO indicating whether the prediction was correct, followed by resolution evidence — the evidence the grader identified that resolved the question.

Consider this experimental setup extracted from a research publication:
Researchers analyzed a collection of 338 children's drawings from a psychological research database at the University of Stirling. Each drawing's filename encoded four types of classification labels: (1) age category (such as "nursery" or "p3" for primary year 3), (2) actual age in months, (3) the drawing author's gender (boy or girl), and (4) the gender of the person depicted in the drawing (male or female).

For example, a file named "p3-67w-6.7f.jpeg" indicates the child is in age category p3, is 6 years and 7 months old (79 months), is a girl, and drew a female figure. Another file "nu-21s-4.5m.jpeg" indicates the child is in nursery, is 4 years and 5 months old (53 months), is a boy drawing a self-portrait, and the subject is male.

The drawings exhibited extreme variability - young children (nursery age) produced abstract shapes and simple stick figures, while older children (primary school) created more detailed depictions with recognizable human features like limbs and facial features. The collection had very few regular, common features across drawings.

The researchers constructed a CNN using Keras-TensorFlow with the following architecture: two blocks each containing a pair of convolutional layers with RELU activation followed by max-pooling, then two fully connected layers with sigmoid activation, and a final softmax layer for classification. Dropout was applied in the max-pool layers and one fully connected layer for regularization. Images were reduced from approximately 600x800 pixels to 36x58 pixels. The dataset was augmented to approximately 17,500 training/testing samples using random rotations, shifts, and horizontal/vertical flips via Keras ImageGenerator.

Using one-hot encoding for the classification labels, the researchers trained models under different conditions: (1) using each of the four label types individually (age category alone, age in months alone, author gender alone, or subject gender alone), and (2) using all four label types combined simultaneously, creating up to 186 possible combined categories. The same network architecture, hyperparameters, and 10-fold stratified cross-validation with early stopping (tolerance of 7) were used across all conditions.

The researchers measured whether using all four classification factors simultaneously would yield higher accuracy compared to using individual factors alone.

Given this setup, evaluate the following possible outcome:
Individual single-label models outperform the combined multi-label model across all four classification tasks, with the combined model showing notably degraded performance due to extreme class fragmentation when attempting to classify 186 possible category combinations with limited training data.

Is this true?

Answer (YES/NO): NO